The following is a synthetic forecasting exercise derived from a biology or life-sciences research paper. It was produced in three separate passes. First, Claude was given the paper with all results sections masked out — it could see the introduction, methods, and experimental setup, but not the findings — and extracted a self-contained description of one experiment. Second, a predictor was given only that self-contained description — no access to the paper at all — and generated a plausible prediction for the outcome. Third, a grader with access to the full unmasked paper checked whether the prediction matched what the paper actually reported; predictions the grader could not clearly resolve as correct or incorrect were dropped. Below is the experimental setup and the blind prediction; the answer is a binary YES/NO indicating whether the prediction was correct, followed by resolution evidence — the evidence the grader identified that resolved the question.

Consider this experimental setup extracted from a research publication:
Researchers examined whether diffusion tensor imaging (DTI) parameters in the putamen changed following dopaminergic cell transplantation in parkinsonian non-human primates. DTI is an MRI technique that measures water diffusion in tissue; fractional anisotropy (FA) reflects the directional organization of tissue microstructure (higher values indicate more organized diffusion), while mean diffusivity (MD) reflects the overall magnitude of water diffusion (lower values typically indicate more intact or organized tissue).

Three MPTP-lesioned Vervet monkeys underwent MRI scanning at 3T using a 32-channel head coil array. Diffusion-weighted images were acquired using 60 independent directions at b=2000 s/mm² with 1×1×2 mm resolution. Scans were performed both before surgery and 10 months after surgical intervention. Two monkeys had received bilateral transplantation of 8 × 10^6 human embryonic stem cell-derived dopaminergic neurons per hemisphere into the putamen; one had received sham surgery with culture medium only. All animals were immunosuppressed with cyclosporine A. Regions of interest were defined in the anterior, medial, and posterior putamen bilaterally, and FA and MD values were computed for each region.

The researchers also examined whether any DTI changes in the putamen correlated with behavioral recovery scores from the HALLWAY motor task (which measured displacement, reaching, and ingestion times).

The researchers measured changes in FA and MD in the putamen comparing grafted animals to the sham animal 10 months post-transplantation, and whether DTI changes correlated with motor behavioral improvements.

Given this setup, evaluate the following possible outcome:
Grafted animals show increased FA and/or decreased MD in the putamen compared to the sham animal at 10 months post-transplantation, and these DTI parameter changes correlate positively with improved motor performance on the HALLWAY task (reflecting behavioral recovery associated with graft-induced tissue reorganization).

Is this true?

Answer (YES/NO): YES